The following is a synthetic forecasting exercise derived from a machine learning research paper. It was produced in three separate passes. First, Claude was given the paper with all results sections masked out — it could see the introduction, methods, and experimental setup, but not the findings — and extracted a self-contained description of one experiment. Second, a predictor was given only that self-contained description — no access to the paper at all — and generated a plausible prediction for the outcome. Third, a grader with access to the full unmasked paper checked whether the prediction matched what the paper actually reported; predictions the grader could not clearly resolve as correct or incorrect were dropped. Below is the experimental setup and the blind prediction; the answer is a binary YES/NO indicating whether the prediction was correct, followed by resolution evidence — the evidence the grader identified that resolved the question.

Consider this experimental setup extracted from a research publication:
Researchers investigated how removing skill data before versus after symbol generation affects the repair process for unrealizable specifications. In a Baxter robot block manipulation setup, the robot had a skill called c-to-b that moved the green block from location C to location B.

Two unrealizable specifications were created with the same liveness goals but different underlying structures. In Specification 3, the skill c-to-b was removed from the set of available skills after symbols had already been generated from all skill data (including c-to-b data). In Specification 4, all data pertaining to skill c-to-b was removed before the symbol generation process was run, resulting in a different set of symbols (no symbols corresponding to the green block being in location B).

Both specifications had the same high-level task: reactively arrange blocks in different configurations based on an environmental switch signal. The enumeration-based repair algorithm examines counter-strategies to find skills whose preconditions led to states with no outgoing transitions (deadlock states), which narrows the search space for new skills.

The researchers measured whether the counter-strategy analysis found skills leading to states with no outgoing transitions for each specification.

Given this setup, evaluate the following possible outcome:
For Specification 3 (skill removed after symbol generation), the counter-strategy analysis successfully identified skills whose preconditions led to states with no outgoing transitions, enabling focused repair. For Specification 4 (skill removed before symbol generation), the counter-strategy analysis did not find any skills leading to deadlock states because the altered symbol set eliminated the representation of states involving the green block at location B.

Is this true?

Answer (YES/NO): NO